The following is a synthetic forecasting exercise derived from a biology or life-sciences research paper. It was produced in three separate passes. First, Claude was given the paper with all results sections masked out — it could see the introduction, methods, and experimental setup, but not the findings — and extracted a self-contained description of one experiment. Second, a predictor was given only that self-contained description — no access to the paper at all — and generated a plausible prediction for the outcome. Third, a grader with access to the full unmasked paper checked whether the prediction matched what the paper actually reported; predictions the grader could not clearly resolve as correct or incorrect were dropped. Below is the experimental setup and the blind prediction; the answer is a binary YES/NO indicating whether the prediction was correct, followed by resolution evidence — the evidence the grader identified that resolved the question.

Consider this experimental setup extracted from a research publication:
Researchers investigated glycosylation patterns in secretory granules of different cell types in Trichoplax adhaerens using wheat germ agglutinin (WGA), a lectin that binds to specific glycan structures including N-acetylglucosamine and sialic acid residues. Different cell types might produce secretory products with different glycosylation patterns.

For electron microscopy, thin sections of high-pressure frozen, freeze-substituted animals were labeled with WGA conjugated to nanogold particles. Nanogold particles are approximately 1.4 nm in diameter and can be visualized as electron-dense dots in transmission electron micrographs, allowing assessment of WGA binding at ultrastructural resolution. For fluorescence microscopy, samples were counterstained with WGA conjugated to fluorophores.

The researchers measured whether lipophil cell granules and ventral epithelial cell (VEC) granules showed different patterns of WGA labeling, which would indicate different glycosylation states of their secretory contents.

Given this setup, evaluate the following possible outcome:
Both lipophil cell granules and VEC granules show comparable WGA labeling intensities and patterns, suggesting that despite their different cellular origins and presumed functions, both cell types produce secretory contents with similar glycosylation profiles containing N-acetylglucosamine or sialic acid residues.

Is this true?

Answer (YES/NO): NO